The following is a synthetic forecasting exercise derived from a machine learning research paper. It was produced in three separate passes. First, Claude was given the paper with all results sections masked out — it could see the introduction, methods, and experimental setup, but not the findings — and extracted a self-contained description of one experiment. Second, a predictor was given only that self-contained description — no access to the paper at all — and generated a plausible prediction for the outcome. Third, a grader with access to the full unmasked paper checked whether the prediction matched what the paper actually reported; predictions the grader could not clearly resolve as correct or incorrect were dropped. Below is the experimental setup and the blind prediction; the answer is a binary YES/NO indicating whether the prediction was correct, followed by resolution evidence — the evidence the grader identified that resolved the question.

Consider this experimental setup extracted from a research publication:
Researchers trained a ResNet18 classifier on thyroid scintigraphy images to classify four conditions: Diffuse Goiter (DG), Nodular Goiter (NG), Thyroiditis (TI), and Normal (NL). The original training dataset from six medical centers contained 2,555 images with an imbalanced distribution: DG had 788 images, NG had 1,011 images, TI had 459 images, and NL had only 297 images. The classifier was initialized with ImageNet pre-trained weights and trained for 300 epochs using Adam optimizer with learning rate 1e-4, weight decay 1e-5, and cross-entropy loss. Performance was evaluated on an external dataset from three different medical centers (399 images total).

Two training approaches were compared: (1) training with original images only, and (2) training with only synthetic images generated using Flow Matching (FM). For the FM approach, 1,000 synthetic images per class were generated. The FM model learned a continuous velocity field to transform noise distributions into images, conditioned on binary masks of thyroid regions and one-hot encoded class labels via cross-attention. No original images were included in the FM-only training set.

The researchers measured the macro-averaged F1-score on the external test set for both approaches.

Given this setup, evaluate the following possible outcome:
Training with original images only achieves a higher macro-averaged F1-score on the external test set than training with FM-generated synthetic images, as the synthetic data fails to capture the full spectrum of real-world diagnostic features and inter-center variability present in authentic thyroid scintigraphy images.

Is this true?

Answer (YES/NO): YES